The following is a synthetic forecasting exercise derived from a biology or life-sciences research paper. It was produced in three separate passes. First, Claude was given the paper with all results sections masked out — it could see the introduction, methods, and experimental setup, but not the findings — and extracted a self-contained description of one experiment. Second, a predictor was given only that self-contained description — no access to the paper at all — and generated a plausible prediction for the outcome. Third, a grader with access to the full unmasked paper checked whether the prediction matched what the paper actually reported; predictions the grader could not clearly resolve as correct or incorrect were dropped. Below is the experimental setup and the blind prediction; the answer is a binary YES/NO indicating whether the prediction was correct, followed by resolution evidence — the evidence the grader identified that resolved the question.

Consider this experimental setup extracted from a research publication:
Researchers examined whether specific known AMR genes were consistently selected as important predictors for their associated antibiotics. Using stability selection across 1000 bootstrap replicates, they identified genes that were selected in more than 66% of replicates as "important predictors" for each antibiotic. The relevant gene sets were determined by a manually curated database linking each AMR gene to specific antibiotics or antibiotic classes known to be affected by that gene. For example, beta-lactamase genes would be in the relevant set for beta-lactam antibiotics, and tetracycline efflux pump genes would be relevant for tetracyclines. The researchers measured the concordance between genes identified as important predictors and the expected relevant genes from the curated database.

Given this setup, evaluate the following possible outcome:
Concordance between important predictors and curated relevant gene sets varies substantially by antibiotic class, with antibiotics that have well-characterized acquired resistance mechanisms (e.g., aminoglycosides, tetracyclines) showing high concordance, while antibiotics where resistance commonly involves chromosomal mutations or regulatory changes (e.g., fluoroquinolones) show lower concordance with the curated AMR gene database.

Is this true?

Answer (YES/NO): YES